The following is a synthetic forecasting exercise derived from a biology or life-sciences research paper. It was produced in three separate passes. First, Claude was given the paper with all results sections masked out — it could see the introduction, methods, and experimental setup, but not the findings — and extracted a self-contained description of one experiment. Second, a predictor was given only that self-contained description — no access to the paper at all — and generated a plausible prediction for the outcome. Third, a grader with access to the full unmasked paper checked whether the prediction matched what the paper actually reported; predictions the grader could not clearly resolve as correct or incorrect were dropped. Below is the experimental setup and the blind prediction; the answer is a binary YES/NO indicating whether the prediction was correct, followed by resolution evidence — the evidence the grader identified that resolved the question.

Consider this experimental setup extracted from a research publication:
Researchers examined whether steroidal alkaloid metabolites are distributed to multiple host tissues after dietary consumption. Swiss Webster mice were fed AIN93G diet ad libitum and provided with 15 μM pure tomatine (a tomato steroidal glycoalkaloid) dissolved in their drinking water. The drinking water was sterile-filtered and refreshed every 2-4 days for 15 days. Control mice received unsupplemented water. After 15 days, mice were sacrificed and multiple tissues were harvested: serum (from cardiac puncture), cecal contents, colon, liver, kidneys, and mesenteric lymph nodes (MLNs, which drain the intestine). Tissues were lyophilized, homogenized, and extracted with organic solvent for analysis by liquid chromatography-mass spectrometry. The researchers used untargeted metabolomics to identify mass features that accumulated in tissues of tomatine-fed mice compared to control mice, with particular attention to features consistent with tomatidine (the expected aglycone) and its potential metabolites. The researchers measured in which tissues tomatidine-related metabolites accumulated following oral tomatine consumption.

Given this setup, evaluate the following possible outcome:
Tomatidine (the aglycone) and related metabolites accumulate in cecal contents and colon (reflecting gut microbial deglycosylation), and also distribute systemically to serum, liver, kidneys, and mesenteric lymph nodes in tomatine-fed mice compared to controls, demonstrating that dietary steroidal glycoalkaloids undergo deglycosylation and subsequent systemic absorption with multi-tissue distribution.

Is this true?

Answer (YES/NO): NO